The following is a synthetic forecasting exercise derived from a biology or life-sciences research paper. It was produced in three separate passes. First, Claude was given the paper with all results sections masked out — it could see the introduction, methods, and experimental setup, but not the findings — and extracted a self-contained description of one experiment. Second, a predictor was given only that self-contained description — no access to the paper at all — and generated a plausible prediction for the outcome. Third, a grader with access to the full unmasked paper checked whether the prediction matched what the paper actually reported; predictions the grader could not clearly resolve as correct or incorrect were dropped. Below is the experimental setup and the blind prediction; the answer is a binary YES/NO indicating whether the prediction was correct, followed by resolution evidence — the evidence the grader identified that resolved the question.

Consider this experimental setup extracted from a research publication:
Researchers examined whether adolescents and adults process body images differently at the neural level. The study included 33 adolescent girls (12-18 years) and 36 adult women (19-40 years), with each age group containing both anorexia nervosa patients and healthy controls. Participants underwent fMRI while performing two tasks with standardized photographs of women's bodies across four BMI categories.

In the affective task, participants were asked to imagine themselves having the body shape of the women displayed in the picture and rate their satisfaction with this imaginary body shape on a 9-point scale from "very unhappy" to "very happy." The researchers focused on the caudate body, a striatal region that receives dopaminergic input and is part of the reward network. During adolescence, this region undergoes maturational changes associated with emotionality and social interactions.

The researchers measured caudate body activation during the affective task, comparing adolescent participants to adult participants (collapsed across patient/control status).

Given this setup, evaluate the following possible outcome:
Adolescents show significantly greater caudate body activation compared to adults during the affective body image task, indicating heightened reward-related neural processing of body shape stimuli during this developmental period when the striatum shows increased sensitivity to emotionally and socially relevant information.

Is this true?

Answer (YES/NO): NO